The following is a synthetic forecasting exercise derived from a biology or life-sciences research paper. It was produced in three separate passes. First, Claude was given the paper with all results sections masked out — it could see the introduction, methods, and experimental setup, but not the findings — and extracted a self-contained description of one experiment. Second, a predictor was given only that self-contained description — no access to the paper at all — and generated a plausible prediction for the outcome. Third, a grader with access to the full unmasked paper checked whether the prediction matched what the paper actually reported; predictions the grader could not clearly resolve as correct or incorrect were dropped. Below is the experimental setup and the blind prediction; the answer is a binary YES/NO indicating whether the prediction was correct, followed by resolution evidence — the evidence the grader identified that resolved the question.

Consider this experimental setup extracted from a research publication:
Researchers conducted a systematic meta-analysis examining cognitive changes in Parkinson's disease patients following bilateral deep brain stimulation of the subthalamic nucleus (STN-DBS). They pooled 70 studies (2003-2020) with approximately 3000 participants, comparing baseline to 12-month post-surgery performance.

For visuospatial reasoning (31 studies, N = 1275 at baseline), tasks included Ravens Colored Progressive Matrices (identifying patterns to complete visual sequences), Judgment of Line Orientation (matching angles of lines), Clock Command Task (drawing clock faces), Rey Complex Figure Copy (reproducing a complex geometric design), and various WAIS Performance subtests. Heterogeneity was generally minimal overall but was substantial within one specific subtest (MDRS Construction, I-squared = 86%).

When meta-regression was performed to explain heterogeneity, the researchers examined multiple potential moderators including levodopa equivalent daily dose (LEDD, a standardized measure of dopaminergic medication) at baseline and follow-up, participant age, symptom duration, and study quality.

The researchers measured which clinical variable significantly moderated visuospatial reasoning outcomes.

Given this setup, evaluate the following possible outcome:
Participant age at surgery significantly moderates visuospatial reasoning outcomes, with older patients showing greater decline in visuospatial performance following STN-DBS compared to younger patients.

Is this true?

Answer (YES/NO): NO